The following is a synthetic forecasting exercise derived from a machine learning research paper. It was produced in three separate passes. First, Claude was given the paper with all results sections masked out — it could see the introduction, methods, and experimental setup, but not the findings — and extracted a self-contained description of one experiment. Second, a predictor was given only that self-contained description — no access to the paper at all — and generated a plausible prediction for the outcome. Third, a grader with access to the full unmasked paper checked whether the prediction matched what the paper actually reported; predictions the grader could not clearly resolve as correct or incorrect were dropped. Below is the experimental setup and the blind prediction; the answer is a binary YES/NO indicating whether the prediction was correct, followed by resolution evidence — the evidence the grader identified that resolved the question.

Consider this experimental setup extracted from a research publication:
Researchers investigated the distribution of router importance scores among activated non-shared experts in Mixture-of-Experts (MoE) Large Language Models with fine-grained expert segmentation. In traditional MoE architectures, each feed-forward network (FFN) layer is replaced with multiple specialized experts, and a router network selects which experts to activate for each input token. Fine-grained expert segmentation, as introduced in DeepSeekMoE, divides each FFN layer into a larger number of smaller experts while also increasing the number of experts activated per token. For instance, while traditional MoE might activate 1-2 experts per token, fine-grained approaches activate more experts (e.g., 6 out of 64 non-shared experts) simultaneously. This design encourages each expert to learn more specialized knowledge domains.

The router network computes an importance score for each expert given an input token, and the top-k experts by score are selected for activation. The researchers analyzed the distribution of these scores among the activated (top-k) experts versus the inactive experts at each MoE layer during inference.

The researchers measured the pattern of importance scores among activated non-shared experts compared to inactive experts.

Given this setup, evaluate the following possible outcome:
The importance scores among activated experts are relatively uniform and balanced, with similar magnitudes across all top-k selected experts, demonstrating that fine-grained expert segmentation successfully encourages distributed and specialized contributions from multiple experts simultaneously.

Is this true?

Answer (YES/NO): NO